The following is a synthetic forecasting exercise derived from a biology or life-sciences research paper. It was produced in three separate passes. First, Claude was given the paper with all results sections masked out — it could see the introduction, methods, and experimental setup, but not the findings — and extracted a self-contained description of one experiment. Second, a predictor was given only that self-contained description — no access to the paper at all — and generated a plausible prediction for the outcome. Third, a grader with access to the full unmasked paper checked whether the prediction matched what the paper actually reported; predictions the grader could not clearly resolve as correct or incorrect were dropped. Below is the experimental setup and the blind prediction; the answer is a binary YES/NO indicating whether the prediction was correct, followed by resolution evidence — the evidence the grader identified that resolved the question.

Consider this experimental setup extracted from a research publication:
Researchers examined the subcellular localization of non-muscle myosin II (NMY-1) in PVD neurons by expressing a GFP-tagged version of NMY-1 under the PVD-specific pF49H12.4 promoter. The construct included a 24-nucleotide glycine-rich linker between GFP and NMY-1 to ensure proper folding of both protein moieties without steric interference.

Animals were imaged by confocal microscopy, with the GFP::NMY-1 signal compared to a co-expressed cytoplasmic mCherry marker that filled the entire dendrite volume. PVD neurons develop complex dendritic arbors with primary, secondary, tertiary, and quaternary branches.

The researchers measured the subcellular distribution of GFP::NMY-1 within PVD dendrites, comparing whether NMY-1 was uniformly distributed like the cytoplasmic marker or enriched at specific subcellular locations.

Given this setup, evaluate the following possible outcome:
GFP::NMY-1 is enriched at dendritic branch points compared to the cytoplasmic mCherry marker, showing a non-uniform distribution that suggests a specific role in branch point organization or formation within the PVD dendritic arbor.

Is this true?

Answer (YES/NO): NO